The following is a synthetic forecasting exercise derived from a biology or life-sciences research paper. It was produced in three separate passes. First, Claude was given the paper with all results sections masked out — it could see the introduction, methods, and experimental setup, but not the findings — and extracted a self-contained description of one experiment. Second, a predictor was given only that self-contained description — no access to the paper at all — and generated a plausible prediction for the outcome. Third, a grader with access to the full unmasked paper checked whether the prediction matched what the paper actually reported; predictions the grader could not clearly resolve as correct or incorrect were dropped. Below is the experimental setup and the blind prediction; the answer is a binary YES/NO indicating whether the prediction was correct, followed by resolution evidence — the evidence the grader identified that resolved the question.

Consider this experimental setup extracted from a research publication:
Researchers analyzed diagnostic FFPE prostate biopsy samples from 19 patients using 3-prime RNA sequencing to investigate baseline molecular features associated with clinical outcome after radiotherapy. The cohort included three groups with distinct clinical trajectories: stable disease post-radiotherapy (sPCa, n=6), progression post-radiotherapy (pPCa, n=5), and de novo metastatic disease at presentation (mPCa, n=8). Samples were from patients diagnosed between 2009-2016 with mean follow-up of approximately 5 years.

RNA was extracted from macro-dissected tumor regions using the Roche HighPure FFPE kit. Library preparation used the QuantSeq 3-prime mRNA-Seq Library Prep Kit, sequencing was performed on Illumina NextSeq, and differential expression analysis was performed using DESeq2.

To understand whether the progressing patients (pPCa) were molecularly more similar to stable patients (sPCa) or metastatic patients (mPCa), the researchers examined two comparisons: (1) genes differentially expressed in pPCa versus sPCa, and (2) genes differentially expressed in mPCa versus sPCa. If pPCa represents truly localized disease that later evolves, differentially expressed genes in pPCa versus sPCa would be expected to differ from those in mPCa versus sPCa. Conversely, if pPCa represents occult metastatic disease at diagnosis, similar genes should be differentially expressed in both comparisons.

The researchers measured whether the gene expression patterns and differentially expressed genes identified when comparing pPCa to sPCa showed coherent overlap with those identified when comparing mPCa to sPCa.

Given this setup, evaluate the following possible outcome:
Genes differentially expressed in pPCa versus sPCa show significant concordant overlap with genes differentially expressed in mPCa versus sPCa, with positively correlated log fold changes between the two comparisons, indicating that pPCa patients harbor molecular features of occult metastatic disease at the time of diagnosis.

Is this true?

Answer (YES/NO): YES